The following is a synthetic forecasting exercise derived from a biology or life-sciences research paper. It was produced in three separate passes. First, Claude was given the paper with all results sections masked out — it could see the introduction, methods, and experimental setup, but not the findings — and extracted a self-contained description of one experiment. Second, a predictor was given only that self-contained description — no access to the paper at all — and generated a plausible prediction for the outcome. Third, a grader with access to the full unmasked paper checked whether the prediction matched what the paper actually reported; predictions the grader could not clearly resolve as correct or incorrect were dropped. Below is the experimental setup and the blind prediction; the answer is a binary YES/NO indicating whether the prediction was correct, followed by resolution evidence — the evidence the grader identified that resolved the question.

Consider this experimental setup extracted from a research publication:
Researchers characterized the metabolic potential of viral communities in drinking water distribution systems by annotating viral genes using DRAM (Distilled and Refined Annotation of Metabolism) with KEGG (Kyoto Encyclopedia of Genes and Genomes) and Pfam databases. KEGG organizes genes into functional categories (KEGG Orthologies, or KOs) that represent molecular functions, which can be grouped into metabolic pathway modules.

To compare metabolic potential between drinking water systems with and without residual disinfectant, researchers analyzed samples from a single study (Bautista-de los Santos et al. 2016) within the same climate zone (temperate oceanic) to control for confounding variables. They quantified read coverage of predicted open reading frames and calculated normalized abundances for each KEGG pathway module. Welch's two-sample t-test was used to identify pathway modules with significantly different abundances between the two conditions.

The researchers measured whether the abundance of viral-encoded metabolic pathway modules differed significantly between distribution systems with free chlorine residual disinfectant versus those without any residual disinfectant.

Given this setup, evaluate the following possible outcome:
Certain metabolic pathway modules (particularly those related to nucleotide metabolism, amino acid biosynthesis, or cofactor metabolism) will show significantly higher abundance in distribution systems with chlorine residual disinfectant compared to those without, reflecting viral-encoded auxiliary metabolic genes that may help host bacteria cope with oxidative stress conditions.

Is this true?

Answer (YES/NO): NO